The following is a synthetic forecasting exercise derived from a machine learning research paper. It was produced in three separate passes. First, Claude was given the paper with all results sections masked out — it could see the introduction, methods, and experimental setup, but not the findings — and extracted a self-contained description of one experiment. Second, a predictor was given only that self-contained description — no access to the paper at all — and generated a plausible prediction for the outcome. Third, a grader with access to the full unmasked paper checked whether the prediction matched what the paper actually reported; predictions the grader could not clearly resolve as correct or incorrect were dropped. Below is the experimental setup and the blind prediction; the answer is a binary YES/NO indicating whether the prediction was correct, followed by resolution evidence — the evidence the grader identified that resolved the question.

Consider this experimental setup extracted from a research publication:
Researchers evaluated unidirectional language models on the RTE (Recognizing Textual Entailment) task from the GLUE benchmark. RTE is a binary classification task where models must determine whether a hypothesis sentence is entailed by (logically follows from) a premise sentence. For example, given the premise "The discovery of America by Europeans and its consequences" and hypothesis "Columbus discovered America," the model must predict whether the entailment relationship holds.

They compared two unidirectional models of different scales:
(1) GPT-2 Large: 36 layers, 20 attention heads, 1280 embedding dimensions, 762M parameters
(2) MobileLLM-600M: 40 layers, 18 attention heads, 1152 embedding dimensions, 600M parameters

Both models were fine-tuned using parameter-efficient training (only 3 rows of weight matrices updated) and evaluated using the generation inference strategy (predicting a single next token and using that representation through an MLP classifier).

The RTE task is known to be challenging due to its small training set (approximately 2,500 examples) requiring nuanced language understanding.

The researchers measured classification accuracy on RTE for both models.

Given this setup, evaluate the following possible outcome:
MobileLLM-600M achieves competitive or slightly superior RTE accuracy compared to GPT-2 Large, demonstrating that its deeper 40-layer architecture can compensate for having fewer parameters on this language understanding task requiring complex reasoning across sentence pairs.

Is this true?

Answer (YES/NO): YES